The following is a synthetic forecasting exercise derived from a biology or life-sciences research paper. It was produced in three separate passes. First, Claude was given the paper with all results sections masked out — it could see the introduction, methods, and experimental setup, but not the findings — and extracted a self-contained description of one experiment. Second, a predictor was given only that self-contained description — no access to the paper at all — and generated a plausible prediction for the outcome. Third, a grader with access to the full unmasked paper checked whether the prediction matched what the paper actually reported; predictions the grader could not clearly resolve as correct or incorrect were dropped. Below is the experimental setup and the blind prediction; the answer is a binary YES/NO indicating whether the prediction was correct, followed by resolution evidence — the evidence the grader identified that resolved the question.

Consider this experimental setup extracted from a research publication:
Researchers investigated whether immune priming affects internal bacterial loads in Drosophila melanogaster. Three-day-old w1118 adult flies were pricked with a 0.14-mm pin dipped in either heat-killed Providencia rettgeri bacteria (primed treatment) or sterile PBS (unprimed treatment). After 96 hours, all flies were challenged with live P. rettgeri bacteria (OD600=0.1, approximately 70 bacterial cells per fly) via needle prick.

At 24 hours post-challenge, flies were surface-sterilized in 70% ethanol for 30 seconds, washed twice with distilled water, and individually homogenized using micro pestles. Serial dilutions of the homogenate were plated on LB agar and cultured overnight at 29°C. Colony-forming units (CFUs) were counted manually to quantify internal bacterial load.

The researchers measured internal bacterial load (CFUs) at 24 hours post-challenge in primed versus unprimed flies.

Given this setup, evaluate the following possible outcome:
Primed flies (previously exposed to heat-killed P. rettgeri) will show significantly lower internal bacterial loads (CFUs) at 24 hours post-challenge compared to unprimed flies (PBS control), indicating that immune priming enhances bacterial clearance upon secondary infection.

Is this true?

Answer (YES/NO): NO